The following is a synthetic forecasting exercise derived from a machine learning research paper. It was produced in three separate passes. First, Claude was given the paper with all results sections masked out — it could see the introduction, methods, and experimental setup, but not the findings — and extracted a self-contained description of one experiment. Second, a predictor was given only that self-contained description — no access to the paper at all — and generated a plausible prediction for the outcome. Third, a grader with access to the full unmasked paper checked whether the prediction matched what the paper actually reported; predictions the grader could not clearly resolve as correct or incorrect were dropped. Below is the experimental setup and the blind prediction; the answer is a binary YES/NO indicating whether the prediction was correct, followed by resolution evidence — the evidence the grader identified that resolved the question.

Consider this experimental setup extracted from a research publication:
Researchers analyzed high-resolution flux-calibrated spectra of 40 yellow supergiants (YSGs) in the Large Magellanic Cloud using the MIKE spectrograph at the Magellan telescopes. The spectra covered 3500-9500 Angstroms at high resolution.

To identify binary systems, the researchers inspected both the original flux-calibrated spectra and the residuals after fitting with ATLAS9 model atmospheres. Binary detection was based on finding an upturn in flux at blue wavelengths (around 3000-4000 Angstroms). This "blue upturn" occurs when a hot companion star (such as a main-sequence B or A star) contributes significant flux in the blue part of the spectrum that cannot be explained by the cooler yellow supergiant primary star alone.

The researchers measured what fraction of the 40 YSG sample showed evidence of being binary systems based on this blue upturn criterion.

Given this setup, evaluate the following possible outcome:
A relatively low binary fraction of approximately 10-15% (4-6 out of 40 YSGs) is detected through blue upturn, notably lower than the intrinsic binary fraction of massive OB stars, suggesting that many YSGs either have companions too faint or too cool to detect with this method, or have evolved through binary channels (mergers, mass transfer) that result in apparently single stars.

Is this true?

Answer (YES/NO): NO